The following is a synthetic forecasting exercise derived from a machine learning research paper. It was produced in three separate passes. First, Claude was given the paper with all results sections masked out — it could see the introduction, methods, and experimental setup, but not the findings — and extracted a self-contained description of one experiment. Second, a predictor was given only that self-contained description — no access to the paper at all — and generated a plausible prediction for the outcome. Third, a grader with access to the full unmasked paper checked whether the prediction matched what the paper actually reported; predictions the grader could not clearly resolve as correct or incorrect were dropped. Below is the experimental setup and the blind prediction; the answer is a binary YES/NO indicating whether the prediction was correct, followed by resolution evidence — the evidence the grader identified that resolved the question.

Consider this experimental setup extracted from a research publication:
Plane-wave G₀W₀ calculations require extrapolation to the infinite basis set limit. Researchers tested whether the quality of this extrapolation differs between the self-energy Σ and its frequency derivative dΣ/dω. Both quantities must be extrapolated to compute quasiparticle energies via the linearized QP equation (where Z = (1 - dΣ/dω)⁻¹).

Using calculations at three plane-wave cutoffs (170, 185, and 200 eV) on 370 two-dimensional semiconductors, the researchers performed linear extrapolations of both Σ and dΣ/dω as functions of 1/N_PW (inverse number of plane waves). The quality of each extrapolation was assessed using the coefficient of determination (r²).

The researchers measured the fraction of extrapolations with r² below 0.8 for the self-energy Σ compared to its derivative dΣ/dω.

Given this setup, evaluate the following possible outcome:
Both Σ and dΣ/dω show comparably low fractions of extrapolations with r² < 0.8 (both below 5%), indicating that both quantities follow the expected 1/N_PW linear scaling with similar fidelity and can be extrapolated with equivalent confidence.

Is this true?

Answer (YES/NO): NO